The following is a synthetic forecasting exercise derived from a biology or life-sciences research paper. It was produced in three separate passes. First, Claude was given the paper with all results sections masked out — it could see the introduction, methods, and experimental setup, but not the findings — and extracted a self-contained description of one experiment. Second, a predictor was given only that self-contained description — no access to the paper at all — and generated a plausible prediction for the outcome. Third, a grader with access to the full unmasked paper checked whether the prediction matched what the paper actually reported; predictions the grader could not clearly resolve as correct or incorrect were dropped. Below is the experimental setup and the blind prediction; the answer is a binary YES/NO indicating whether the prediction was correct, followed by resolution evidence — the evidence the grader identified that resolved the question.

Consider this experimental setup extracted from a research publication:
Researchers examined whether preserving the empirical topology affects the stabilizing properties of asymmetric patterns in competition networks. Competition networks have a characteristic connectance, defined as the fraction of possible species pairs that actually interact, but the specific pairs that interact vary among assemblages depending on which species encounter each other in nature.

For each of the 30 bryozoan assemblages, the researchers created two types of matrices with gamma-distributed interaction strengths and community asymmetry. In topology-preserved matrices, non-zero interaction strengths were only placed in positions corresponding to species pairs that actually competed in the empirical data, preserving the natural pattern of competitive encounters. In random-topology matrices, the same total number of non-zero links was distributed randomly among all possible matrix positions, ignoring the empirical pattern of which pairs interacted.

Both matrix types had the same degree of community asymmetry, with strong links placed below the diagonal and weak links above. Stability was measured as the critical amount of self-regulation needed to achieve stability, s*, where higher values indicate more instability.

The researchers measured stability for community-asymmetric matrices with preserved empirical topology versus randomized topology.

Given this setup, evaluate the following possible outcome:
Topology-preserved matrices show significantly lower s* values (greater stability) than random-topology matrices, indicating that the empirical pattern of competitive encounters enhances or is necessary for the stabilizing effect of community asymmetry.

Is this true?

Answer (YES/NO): NO